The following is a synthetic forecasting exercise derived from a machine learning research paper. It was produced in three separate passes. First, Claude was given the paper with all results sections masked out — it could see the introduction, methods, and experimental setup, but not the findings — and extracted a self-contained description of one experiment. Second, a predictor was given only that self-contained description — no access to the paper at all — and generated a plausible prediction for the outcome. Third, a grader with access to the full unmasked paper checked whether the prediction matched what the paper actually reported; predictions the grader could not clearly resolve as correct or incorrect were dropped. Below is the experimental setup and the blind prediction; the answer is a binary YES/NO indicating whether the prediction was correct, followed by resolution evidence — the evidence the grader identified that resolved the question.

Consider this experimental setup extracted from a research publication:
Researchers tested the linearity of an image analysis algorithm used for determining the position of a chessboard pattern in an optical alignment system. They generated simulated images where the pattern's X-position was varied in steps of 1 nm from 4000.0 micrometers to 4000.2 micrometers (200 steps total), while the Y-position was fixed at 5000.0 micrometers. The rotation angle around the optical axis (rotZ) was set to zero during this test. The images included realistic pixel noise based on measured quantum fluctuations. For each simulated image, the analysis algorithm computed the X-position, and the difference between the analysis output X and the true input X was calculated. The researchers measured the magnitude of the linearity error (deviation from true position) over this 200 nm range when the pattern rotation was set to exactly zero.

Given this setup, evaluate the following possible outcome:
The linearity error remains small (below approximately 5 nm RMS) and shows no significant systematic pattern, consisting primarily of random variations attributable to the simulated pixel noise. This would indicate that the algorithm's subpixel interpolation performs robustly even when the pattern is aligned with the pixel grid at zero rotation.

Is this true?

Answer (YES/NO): NO